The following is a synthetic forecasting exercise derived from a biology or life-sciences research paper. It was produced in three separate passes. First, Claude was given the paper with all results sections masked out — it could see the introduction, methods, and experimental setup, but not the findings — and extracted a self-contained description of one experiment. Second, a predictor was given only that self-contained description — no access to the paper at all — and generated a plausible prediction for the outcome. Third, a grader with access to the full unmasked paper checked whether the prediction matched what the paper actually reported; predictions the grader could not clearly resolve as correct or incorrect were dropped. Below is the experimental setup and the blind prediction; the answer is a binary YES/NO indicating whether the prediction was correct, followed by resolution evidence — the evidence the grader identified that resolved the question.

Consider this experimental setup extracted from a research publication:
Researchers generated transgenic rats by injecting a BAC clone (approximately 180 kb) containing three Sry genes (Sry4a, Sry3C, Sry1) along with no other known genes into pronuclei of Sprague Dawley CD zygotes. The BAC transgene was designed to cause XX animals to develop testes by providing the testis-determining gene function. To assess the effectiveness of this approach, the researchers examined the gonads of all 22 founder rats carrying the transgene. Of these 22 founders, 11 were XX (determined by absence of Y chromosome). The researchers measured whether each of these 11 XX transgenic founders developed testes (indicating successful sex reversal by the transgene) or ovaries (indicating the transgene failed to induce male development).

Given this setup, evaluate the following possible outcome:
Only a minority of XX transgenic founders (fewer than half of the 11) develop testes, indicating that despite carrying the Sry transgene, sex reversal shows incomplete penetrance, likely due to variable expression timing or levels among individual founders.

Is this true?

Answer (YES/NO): NO